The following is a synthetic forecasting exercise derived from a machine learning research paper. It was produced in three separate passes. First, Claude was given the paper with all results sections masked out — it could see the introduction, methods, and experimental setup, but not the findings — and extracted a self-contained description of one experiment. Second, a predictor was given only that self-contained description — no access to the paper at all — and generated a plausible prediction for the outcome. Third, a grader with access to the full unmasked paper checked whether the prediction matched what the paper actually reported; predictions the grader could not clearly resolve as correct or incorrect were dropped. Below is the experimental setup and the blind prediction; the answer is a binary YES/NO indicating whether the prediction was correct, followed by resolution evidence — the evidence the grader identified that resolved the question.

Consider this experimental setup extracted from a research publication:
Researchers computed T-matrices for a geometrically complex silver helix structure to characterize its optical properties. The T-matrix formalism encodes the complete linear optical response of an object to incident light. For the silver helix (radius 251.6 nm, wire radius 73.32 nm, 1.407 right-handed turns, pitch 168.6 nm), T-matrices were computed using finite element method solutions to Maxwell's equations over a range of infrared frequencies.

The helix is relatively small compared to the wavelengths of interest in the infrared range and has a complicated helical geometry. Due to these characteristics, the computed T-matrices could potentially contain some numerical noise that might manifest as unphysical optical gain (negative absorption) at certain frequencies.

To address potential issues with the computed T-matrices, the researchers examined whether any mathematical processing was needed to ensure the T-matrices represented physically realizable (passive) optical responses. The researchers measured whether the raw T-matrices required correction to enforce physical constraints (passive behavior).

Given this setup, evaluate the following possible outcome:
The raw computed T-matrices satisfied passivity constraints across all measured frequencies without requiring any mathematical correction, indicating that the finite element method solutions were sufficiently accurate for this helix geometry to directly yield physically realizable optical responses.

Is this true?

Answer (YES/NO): NO